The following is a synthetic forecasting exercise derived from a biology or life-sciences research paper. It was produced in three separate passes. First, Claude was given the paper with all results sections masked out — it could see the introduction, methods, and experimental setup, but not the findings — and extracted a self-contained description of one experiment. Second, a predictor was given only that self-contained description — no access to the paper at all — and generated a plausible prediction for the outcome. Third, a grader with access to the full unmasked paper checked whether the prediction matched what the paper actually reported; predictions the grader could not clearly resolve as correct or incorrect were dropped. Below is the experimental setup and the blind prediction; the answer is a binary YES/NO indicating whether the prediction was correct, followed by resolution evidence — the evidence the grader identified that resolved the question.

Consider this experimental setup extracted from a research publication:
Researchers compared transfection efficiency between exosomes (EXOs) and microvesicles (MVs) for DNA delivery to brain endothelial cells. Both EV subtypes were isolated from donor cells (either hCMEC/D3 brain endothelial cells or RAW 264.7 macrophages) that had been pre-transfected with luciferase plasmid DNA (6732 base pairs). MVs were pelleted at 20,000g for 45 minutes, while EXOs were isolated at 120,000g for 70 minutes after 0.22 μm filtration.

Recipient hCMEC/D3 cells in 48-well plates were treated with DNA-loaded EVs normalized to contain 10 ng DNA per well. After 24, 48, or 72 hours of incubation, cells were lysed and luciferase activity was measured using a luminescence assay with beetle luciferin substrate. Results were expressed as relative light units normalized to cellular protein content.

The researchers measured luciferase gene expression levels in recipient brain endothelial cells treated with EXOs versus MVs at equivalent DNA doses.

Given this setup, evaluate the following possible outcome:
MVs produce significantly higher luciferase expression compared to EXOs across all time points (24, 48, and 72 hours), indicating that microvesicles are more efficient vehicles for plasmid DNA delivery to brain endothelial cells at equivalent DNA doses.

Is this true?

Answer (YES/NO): NO